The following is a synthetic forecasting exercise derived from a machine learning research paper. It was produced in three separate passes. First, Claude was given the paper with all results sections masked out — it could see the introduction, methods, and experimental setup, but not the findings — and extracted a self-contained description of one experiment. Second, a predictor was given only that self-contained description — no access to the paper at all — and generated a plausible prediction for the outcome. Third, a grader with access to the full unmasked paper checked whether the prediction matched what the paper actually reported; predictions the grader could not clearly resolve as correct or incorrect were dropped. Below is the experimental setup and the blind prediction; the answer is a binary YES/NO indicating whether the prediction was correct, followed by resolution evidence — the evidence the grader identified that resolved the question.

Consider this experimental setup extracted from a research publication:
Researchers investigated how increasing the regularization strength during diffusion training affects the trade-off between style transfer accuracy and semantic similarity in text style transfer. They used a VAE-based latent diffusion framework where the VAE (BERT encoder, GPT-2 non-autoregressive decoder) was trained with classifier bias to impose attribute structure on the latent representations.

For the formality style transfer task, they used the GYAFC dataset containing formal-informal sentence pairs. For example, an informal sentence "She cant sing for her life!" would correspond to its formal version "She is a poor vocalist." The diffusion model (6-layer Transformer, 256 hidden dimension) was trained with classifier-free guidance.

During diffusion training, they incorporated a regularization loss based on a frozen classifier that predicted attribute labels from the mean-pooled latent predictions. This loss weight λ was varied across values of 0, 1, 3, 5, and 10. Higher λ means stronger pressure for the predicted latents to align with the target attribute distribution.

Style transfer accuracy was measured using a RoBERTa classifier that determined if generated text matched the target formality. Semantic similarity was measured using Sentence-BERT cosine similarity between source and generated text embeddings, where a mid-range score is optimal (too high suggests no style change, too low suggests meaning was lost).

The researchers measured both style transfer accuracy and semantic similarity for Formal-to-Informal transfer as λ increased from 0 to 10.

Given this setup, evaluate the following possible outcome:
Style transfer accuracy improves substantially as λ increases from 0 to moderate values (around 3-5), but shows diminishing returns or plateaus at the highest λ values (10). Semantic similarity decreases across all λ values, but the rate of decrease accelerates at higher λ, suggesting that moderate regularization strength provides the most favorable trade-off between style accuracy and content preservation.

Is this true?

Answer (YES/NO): NO